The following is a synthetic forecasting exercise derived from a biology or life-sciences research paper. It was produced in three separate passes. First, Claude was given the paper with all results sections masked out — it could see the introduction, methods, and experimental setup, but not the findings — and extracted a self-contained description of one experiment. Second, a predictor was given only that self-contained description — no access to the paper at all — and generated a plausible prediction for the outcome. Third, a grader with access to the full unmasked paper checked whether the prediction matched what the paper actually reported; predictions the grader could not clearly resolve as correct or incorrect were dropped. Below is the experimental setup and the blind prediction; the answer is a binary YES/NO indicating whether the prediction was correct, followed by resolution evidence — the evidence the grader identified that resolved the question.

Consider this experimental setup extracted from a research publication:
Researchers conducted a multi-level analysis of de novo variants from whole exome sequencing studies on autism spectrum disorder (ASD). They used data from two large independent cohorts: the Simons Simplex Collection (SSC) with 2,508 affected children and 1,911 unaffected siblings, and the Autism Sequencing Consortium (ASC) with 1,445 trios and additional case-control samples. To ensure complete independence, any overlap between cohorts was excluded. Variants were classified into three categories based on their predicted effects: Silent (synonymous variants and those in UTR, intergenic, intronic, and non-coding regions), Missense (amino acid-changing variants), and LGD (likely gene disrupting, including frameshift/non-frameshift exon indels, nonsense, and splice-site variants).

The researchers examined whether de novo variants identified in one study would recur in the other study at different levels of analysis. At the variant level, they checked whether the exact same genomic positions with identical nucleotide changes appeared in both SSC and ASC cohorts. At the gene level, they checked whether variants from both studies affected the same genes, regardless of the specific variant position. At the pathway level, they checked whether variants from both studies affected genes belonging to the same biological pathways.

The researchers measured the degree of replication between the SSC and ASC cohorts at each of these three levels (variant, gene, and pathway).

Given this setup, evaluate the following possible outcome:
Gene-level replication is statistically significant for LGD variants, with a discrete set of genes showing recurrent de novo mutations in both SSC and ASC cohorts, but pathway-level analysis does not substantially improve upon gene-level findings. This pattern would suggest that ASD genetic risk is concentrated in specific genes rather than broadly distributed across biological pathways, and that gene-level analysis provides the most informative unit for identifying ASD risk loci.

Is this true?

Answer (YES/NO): NO